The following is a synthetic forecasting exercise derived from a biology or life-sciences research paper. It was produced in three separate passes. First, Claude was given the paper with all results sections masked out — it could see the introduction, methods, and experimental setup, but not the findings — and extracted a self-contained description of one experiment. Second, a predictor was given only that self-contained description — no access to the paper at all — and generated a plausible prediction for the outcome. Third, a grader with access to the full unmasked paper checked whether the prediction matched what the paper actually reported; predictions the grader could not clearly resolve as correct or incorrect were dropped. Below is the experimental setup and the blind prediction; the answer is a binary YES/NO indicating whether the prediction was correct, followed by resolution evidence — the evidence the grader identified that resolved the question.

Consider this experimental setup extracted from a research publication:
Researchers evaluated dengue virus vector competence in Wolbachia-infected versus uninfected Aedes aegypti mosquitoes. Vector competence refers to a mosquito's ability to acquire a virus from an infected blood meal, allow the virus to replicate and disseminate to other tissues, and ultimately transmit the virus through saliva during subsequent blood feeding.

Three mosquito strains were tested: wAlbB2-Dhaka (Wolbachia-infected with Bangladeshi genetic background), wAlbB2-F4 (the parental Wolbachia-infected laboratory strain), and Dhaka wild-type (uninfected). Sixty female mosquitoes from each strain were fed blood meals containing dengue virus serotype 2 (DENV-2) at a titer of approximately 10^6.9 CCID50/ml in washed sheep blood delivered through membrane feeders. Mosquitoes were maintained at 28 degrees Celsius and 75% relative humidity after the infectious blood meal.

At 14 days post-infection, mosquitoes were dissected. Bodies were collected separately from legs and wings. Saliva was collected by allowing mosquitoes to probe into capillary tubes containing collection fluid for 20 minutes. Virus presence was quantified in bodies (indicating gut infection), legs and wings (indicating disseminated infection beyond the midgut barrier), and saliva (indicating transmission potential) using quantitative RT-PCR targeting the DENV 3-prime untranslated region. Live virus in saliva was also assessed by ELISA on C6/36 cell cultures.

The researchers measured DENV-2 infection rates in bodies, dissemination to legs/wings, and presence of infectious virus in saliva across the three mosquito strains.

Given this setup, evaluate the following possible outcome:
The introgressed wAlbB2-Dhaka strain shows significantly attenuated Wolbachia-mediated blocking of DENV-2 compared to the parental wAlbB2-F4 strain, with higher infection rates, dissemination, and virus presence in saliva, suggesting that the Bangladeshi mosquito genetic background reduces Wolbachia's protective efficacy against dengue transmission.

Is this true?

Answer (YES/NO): NO